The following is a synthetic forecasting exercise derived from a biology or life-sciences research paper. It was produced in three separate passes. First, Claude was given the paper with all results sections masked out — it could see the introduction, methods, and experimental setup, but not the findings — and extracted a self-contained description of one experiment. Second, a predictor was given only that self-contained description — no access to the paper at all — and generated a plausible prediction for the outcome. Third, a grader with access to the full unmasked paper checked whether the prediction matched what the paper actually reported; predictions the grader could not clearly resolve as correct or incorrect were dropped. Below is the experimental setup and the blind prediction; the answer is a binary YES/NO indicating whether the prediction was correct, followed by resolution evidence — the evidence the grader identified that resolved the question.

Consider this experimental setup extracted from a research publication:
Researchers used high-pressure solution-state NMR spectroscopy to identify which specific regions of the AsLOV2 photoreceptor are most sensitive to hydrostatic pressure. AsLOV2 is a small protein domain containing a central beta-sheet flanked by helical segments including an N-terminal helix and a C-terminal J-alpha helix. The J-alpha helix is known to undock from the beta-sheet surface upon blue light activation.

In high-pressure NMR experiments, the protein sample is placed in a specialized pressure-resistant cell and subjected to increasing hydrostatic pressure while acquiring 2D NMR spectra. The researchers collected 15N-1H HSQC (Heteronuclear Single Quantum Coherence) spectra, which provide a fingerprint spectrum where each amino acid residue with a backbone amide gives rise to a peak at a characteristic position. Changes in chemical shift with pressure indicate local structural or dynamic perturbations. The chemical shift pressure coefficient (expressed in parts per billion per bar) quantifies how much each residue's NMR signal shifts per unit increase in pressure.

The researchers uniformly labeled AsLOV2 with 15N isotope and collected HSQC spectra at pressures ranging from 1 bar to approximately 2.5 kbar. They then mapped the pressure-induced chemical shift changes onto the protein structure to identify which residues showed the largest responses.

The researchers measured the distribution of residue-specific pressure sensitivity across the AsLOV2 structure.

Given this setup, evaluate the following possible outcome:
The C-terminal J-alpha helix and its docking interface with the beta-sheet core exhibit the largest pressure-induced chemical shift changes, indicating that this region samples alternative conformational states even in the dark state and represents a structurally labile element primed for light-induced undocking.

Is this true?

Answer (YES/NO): NO